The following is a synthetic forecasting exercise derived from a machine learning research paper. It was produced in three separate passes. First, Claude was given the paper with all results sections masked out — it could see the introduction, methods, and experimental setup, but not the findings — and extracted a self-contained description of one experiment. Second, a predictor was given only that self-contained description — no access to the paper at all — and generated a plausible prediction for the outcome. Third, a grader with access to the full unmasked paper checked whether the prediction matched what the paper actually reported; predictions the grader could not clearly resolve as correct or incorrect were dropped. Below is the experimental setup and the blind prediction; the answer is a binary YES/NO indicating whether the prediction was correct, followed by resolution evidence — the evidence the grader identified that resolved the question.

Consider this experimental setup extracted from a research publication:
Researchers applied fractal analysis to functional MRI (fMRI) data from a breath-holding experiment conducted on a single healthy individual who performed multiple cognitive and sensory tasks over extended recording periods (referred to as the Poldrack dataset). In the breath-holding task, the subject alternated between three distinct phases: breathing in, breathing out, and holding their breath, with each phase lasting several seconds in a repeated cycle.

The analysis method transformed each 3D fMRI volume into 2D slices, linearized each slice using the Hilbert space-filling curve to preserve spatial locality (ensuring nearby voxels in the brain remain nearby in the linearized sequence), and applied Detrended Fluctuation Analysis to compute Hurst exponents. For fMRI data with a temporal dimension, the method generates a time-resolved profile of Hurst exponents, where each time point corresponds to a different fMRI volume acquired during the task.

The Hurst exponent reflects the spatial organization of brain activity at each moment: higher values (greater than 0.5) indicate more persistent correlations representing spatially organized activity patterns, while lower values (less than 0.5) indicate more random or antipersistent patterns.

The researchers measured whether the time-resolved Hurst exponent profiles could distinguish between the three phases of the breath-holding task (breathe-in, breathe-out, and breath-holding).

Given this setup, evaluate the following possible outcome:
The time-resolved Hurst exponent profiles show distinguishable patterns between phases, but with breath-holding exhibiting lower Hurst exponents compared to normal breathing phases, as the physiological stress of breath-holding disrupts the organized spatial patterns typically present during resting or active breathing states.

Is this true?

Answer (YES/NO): NO